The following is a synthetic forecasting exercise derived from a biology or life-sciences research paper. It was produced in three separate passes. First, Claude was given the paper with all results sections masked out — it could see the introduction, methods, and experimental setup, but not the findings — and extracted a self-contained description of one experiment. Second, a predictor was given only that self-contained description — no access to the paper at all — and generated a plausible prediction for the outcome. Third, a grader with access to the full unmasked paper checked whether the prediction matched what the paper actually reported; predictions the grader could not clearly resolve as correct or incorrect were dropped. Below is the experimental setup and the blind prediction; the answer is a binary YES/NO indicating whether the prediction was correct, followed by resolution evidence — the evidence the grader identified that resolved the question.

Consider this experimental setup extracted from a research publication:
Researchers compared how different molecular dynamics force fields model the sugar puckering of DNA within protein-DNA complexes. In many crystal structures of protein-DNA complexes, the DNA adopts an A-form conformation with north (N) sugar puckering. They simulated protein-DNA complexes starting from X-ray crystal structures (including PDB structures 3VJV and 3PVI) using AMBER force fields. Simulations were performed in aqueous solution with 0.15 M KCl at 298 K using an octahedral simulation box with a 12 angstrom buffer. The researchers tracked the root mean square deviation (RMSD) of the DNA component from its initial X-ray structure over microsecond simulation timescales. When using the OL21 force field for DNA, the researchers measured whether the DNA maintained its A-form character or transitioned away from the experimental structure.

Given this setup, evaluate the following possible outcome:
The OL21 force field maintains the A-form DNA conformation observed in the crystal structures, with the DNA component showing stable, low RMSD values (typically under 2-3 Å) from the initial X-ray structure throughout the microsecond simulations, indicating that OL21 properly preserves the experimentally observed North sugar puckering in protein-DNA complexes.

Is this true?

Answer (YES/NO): NO